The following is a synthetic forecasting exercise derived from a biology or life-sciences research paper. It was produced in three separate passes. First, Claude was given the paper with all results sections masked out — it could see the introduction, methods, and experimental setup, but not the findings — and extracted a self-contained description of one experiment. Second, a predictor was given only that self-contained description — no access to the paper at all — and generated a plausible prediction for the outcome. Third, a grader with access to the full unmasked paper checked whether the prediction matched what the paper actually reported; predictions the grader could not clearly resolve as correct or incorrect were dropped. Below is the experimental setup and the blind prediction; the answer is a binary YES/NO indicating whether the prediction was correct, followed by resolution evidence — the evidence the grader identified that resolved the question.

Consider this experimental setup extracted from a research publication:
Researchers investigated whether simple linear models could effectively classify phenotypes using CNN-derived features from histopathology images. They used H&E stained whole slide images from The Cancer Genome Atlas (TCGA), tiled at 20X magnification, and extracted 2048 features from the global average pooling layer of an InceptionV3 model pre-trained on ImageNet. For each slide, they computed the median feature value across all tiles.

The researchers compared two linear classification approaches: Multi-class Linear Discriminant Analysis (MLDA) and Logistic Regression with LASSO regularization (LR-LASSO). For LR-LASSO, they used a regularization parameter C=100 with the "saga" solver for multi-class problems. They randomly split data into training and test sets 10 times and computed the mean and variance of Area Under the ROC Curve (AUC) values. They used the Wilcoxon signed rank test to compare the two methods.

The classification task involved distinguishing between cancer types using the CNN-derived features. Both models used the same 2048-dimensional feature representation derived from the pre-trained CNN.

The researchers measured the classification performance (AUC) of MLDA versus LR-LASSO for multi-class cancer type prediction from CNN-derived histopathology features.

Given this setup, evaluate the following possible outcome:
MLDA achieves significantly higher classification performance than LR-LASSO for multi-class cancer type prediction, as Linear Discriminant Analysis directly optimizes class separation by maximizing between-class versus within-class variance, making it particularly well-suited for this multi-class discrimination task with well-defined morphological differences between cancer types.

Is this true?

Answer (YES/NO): NO